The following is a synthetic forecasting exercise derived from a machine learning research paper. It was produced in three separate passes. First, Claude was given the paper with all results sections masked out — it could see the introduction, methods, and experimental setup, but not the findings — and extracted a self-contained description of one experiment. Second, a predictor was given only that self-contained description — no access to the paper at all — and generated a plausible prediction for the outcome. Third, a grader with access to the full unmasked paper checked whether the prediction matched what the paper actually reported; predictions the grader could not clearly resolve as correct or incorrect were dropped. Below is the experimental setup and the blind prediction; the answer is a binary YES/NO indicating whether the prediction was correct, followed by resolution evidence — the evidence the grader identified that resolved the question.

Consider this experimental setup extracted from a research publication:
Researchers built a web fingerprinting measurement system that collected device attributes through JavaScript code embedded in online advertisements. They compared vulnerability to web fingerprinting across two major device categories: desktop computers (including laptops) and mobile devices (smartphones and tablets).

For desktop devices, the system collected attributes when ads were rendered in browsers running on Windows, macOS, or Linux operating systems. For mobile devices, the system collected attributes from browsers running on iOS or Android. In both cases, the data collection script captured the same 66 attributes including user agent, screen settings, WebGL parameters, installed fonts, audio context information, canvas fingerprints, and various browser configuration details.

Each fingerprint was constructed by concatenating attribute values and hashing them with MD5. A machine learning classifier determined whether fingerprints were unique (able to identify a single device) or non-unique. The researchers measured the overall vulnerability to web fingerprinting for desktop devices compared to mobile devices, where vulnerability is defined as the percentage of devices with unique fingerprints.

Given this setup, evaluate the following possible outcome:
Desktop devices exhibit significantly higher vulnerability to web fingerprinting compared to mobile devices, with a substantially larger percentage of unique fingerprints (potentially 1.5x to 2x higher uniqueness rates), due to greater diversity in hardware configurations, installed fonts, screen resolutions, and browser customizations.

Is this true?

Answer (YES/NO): YES